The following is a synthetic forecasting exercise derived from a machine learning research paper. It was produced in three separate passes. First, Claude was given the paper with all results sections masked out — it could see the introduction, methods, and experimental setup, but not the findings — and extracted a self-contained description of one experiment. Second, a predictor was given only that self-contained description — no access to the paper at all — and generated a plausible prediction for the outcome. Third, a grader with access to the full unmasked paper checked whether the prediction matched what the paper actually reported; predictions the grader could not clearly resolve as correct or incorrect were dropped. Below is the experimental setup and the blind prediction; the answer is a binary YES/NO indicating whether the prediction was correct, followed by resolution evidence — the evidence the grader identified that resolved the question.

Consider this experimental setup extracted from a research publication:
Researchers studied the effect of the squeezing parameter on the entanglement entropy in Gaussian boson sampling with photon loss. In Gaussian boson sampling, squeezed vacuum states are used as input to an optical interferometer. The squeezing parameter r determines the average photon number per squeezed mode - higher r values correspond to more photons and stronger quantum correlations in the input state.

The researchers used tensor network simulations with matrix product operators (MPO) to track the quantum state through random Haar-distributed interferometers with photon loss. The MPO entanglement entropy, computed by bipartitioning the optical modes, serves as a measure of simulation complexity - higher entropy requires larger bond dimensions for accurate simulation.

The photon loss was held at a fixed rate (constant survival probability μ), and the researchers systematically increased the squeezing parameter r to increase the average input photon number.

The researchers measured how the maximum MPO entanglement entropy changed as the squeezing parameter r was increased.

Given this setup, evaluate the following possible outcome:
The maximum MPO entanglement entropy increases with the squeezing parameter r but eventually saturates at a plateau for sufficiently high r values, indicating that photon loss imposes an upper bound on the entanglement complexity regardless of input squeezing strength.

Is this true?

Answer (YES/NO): NO